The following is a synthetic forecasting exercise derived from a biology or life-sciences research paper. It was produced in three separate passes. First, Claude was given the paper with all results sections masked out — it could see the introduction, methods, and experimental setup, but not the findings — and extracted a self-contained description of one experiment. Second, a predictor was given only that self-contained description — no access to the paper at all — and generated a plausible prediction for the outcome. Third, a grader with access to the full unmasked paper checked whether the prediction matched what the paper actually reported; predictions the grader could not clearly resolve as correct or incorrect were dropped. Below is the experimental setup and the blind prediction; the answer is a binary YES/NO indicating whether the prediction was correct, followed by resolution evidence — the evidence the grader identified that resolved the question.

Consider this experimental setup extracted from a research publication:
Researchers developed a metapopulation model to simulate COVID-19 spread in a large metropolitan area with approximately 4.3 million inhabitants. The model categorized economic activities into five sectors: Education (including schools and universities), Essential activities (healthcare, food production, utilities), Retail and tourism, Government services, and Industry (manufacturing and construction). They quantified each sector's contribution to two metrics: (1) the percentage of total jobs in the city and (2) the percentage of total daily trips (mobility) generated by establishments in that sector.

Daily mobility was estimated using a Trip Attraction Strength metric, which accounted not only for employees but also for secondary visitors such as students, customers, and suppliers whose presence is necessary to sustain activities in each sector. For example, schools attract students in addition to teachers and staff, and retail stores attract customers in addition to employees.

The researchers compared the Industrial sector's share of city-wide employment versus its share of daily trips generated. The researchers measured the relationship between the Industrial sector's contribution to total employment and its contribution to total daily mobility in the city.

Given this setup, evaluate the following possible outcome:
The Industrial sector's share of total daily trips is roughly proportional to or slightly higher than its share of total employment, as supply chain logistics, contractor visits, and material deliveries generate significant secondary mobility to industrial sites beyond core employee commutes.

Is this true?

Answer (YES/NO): NO